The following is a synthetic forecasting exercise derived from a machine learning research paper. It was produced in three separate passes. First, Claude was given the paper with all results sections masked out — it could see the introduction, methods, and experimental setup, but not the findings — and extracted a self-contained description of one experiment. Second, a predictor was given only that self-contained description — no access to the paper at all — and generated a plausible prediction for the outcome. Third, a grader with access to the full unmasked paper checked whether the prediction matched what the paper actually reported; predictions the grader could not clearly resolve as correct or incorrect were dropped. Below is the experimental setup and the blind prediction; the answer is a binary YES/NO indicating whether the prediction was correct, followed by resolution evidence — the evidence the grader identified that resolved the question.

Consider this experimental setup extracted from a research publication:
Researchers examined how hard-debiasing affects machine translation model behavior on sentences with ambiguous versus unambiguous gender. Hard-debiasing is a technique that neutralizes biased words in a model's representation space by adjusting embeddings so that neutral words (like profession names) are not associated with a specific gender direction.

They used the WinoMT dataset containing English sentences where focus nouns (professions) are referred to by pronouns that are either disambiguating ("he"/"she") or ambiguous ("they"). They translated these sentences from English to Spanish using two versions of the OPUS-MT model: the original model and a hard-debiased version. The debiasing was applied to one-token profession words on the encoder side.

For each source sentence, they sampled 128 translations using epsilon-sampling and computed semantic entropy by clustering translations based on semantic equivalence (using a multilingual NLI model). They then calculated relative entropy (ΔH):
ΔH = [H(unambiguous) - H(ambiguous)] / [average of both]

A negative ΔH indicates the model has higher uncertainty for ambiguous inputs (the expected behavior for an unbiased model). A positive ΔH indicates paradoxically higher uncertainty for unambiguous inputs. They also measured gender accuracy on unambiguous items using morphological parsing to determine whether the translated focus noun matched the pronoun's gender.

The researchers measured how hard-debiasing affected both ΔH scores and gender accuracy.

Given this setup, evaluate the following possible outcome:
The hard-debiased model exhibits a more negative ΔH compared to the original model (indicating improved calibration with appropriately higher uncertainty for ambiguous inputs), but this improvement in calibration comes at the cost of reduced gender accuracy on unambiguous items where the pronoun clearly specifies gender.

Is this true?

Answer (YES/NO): NO